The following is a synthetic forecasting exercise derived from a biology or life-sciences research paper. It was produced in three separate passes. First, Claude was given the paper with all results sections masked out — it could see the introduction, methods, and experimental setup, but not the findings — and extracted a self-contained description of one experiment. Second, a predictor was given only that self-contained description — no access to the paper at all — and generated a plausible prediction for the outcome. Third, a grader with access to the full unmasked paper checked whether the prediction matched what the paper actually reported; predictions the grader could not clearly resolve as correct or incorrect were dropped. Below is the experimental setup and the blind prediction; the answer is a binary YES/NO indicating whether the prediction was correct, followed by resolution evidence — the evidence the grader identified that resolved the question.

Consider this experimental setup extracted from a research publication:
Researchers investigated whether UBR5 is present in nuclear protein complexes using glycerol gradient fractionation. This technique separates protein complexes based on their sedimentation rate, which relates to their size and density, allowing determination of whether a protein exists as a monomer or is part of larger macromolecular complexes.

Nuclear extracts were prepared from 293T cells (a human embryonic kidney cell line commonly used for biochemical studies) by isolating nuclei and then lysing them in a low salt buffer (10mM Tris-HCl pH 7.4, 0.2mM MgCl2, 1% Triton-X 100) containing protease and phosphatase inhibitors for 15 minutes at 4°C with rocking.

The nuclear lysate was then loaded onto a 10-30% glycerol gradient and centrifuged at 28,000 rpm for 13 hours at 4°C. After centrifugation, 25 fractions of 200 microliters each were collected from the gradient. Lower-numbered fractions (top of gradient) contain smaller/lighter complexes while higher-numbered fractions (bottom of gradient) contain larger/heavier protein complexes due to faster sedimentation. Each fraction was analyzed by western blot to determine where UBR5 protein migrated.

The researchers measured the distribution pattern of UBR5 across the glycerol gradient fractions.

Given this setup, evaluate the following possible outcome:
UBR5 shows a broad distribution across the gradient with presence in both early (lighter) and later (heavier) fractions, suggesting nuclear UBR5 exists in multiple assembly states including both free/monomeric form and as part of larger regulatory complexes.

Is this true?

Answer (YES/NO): NO